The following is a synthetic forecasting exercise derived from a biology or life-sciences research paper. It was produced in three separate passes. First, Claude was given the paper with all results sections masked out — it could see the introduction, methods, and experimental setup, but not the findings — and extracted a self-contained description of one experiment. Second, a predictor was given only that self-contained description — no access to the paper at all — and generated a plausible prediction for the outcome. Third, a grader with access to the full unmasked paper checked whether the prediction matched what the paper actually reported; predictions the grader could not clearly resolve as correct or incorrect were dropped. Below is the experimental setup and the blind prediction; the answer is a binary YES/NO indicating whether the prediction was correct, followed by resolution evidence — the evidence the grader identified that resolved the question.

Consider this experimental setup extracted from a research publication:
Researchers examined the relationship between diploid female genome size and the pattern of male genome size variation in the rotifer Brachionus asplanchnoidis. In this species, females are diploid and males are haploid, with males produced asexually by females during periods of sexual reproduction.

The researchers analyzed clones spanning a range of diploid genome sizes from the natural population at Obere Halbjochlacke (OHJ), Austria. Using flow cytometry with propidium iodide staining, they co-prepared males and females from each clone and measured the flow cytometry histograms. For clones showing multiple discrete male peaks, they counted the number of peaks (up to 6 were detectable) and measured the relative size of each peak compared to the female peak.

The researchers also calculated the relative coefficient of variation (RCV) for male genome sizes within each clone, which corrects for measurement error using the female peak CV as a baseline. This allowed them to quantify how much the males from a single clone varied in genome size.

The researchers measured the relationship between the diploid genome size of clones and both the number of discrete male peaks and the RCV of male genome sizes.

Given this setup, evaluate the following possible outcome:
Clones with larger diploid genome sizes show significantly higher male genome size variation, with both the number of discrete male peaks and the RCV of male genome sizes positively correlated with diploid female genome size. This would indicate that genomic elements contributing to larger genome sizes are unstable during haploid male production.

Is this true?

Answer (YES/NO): YES